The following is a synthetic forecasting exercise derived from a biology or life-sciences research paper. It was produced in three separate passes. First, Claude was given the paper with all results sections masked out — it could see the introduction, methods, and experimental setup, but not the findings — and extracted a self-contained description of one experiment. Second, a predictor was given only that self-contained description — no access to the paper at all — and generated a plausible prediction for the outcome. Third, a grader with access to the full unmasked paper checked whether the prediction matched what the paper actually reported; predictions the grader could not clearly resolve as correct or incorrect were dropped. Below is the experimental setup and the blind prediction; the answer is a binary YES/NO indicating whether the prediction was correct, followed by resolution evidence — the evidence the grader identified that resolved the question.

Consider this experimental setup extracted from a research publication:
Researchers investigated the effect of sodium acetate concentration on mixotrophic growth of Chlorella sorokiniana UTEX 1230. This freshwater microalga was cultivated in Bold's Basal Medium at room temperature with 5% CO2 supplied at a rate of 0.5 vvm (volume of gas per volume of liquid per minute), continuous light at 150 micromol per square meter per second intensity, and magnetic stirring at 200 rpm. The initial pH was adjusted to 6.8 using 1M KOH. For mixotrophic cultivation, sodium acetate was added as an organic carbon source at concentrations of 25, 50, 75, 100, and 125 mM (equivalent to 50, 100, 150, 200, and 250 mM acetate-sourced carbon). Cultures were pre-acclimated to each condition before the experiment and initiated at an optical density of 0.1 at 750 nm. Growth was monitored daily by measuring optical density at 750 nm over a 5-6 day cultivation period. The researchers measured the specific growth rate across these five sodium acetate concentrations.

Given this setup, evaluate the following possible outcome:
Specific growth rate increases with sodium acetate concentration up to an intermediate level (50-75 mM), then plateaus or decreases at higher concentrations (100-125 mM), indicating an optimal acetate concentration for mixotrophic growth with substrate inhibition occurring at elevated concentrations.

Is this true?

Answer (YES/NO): NO